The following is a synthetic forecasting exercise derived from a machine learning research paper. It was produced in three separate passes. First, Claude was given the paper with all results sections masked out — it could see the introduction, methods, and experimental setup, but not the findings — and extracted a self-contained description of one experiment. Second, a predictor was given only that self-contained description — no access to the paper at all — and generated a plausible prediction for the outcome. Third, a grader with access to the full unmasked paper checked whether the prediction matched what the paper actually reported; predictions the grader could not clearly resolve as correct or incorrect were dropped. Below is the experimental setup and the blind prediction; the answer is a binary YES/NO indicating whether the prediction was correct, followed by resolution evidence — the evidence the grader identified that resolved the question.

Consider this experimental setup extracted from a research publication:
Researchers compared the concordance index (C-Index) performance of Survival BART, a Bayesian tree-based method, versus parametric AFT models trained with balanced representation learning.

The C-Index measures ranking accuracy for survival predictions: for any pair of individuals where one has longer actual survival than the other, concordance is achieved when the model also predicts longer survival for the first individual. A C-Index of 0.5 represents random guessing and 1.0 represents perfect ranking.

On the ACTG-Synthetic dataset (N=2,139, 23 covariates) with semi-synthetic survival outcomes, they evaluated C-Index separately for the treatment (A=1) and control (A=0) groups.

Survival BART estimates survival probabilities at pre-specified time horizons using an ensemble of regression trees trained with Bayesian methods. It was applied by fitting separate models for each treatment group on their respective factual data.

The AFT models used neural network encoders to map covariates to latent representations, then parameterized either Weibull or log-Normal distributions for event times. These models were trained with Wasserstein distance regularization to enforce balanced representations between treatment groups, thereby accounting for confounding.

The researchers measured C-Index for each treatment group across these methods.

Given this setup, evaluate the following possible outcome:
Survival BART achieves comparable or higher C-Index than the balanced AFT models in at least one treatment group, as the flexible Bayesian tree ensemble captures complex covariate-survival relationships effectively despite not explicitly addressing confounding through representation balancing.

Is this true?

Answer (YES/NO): YES